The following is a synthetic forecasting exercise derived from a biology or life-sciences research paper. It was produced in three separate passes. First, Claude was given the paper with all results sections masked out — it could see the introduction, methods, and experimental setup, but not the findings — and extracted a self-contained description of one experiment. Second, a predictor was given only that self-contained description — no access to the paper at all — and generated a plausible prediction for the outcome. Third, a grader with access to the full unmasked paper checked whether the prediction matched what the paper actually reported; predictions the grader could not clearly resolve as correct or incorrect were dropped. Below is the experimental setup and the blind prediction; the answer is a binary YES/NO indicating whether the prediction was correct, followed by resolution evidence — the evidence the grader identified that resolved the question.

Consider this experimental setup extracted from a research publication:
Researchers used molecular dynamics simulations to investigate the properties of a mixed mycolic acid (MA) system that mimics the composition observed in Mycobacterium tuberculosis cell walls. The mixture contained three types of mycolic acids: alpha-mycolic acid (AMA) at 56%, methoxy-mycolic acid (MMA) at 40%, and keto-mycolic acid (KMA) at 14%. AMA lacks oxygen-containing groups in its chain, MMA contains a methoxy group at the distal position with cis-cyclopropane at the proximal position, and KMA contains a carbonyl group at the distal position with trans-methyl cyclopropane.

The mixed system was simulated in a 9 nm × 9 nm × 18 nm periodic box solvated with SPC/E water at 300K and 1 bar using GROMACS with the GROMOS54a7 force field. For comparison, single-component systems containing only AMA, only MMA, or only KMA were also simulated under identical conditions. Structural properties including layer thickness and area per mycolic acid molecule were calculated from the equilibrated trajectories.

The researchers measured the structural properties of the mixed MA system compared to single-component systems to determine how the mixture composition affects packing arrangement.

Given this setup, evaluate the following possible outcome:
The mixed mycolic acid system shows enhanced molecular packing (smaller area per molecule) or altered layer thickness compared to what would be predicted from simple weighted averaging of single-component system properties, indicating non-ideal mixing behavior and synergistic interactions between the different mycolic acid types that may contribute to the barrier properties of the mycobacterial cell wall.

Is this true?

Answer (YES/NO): YES